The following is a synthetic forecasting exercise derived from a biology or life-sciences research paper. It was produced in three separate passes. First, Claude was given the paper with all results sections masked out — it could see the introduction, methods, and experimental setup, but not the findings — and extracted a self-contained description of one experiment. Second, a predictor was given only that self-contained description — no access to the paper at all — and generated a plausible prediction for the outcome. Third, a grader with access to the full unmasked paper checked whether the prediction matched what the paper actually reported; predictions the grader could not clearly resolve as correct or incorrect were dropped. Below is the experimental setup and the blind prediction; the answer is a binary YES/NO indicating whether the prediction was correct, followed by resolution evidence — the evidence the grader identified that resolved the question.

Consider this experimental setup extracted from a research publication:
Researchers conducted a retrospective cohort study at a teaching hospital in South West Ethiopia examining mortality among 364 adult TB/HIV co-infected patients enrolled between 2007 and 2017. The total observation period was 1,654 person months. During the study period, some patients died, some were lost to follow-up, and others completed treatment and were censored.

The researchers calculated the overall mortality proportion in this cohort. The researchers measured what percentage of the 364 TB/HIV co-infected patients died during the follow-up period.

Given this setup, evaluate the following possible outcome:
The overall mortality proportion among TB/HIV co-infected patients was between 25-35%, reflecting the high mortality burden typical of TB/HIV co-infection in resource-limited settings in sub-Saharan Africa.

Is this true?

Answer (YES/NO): NO